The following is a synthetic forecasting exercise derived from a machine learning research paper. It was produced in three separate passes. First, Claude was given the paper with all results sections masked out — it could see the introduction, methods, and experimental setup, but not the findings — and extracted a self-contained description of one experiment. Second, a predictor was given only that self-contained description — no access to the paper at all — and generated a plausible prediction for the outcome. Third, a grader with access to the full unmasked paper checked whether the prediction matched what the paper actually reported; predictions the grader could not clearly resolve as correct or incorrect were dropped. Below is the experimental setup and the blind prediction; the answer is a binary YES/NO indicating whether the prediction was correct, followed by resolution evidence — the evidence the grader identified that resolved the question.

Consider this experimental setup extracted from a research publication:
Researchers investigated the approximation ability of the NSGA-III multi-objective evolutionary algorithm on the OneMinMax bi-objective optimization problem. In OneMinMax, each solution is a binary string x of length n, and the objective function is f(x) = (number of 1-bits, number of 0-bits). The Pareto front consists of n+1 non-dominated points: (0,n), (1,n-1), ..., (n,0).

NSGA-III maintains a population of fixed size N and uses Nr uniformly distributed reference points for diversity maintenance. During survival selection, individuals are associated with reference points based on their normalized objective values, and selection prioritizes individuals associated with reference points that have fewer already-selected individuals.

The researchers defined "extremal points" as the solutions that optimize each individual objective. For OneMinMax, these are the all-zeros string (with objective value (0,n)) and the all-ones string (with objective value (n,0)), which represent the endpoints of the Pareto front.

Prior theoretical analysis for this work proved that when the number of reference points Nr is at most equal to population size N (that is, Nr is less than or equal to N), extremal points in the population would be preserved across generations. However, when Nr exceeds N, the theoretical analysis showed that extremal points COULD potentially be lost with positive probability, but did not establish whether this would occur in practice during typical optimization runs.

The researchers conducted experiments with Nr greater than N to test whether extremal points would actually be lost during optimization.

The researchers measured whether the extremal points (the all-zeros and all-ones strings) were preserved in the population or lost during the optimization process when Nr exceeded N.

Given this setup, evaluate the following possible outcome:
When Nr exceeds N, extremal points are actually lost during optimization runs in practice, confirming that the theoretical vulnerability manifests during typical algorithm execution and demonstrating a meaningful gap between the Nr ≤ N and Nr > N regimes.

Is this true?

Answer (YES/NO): YES